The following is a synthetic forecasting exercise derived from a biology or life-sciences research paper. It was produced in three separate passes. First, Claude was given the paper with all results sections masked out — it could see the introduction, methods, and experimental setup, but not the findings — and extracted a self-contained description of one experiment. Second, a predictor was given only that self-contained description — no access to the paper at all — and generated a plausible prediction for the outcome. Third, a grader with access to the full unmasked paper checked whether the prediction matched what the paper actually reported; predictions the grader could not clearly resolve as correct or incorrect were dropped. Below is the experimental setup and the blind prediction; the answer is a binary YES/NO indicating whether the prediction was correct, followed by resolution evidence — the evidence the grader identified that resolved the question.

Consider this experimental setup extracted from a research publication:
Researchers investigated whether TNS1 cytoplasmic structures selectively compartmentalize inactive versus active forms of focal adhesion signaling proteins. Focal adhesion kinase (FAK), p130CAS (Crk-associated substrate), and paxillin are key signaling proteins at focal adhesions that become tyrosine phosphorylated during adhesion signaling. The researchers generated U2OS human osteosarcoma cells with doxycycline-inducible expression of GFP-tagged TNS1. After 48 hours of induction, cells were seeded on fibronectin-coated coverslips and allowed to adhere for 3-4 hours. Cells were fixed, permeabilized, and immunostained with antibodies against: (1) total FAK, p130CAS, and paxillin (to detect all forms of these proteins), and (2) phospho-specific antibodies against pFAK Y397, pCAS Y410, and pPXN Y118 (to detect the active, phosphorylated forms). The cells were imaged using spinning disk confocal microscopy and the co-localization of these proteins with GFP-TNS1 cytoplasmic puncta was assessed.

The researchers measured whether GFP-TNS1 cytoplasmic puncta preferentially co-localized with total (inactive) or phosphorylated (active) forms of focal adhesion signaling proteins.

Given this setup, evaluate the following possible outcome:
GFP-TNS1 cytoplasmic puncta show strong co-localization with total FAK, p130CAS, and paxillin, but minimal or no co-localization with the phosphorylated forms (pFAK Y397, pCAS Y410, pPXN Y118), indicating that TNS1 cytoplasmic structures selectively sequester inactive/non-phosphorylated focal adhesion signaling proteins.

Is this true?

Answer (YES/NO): NO